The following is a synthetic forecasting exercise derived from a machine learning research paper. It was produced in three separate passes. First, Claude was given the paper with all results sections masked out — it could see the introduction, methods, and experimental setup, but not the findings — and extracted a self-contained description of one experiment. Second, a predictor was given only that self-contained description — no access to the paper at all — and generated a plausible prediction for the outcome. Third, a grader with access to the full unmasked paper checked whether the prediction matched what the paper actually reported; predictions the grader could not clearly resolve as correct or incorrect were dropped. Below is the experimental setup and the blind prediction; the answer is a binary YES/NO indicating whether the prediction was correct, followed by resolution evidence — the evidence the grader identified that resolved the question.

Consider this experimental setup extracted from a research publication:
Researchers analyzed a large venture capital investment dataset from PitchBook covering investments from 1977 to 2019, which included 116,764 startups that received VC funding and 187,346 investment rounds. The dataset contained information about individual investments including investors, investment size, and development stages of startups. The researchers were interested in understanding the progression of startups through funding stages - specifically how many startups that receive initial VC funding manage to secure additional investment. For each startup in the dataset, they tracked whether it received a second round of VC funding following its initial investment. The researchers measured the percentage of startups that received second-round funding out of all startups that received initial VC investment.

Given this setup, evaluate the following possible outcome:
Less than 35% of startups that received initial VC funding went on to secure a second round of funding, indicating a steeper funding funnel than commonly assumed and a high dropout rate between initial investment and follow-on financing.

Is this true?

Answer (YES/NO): NO